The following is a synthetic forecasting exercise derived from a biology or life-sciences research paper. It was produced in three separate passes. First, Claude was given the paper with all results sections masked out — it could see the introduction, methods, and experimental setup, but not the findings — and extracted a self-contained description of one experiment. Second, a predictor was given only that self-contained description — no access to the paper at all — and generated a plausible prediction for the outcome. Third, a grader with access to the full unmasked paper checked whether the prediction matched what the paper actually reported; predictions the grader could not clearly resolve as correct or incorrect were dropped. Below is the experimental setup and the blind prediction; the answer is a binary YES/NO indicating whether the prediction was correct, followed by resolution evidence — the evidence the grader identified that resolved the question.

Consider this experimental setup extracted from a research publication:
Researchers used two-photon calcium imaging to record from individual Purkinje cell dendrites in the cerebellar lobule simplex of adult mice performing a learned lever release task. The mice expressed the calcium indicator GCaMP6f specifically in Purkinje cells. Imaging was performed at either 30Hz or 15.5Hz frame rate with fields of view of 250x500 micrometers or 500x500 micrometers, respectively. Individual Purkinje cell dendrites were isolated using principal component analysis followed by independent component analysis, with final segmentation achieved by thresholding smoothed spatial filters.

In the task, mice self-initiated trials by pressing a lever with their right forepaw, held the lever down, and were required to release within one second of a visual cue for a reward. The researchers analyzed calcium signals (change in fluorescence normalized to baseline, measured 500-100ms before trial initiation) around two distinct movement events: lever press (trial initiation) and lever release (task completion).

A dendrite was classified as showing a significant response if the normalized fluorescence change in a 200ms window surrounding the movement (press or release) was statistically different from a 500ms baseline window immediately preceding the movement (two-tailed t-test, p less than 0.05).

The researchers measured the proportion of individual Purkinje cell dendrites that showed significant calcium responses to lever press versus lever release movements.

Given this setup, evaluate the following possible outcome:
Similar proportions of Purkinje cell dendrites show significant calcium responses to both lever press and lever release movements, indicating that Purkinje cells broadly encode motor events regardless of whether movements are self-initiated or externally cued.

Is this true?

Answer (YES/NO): NO